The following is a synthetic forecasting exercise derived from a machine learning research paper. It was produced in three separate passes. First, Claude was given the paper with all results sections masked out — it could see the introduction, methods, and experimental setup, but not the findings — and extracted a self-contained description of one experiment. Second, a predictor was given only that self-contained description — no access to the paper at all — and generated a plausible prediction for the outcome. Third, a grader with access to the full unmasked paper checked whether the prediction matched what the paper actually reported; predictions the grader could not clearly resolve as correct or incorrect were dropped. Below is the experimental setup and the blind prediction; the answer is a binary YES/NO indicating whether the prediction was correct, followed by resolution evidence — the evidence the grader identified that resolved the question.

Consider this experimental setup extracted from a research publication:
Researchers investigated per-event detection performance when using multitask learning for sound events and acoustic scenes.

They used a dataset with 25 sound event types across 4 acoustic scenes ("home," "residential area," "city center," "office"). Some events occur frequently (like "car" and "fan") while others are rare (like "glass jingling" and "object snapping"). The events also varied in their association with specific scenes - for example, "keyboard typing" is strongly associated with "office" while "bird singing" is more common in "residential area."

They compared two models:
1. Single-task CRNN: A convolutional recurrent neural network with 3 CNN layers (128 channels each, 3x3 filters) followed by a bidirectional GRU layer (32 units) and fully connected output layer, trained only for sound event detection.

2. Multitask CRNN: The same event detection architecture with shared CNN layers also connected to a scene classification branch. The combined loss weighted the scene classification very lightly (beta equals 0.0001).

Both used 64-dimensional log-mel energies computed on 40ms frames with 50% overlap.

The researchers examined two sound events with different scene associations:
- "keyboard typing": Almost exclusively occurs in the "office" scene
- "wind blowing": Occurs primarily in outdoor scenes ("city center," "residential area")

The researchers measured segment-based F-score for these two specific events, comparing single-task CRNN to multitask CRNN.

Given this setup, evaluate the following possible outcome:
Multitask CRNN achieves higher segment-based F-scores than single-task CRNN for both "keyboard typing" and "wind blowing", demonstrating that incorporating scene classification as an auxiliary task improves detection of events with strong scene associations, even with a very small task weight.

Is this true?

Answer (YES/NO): NO